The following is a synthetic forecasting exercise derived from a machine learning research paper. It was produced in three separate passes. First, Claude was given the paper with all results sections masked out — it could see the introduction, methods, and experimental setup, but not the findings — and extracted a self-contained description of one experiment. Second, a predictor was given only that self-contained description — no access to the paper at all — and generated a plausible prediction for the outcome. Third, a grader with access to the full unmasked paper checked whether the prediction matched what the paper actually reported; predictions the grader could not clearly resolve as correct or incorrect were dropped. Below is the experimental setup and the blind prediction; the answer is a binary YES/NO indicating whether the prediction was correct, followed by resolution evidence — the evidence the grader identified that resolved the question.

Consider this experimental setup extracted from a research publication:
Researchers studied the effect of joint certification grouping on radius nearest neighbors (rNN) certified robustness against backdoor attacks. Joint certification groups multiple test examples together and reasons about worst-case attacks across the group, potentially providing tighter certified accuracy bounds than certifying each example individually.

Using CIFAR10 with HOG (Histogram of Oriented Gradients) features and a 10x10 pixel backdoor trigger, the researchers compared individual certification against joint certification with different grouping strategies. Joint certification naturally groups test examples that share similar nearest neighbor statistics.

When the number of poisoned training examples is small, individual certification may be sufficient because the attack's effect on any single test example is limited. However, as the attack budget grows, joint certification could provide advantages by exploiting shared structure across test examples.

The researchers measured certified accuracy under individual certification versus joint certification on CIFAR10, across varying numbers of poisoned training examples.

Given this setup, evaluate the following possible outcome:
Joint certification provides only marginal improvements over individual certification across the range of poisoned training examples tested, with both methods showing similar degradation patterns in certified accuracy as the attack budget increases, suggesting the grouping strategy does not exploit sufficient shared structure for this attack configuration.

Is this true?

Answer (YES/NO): NO